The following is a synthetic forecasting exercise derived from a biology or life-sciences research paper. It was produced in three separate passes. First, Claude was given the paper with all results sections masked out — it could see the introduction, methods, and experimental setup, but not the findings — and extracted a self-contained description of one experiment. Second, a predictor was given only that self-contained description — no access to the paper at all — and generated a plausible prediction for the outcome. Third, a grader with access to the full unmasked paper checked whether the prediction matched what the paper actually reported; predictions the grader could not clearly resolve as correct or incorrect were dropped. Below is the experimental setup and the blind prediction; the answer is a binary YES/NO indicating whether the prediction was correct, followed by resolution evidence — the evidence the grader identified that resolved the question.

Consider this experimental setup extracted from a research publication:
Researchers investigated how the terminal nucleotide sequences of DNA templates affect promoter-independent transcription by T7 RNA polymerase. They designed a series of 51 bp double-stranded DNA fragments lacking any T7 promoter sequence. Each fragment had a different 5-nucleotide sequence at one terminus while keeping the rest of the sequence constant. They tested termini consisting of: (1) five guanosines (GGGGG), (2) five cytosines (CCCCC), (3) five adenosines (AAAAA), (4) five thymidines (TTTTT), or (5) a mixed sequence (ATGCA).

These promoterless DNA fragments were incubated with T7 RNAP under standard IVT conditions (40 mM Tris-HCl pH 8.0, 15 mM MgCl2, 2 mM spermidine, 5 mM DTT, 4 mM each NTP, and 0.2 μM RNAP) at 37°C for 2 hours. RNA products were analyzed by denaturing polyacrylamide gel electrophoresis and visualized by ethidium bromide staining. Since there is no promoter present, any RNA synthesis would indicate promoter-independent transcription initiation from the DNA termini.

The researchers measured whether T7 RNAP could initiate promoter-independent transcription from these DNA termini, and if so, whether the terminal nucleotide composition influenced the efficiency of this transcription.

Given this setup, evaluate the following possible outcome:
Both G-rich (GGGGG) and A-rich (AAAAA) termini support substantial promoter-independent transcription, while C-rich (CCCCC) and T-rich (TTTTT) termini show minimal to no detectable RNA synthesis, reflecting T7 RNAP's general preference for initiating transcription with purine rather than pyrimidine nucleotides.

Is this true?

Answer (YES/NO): NO